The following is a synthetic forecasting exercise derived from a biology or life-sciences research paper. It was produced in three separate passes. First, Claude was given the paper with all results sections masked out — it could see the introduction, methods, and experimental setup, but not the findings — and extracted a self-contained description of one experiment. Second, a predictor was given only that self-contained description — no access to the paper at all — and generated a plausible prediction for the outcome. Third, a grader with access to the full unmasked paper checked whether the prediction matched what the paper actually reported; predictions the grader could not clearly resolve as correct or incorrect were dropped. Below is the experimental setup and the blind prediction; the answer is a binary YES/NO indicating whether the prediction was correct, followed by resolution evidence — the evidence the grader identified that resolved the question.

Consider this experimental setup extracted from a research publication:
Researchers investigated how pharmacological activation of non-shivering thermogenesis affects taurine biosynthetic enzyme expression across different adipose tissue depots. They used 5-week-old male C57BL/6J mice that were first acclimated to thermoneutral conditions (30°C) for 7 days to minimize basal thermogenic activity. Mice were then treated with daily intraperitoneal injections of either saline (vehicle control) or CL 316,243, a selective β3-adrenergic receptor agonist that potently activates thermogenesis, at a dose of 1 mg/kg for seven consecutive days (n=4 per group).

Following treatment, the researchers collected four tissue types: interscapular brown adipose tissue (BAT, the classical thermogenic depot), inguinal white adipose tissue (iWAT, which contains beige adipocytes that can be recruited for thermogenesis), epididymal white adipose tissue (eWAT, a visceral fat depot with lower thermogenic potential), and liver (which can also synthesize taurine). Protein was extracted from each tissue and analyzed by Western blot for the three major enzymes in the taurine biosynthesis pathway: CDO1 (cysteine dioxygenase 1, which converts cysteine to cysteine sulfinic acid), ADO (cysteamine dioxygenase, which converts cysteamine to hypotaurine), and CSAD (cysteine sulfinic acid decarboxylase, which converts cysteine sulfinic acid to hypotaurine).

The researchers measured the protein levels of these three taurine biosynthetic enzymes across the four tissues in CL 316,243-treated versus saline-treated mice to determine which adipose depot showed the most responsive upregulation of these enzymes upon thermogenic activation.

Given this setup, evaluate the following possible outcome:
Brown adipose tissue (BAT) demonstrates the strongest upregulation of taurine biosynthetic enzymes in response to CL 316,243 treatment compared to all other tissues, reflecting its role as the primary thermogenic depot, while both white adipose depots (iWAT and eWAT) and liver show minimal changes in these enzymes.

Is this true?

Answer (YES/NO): NO